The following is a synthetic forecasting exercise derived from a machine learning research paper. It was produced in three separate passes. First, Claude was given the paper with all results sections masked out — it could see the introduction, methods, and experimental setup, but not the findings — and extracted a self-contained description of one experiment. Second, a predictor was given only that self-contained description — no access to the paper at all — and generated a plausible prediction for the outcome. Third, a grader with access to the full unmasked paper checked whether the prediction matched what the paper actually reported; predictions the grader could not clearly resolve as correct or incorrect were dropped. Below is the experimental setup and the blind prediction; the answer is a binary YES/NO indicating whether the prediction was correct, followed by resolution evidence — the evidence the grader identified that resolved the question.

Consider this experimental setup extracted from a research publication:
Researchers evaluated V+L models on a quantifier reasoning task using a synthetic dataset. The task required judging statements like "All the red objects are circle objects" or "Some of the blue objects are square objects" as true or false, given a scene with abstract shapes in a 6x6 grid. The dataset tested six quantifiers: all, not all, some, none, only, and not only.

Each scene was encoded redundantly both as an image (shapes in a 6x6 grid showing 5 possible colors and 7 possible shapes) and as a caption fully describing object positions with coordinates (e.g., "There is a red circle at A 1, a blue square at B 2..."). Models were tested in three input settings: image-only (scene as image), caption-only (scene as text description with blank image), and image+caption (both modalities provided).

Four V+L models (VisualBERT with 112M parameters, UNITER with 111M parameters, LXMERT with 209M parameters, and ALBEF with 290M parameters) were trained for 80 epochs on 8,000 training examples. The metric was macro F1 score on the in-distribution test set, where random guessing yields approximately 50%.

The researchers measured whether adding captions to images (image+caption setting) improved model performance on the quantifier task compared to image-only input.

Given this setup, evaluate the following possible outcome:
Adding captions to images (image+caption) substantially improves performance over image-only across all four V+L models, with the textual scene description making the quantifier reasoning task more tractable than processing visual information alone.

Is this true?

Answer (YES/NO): NO